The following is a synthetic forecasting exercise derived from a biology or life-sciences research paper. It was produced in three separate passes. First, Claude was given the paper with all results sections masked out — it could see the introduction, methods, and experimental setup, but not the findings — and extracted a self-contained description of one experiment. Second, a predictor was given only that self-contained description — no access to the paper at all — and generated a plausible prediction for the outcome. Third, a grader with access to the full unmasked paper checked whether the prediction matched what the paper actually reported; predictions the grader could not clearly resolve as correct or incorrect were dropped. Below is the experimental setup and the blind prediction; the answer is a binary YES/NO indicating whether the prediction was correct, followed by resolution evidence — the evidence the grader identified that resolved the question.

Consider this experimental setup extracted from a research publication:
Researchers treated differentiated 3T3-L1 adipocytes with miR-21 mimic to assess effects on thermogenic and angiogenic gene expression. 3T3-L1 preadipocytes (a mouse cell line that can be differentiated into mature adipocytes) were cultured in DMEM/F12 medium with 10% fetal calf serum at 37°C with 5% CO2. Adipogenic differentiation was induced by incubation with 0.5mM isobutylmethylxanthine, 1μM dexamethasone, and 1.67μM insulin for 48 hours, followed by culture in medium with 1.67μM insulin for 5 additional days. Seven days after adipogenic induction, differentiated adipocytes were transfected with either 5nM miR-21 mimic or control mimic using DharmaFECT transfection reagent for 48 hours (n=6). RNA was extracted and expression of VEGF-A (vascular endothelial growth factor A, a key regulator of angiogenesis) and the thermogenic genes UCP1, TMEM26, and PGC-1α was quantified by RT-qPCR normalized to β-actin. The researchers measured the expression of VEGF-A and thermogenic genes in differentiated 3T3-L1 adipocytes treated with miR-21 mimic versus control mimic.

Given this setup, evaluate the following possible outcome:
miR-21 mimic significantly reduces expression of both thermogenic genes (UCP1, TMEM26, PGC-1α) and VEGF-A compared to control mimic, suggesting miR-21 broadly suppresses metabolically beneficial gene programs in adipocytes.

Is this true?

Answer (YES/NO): NO